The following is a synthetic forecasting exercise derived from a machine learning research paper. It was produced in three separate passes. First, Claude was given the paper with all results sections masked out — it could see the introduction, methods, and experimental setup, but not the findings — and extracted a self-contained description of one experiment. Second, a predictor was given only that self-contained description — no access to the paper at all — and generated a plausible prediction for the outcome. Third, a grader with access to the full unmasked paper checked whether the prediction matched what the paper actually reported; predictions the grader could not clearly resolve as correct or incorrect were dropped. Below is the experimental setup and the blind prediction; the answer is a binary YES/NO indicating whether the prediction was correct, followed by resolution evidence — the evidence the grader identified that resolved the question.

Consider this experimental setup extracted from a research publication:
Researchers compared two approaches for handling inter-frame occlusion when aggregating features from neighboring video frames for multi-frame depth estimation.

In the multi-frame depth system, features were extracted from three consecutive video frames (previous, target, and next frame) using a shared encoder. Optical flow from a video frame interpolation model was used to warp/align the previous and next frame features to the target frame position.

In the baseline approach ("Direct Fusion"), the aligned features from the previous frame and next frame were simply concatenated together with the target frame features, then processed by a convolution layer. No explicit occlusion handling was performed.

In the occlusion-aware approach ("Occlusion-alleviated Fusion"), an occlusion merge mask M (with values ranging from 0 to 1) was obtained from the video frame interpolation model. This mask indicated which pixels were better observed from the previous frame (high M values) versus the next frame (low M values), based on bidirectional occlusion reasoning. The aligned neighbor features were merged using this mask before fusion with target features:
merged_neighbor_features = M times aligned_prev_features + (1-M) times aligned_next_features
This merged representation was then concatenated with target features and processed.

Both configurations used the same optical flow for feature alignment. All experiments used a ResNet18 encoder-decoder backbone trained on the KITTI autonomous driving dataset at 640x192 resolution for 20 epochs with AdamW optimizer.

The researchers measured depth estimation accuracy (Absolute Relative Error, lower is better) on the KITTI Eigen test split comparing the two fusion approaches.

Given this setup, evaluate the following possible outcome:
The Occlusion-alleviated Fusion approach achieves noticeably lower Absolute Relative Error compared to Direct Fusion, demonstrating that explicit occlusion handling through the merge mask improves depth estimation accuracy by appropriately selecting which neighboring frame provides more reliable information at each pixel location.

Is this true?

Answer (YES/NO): YES